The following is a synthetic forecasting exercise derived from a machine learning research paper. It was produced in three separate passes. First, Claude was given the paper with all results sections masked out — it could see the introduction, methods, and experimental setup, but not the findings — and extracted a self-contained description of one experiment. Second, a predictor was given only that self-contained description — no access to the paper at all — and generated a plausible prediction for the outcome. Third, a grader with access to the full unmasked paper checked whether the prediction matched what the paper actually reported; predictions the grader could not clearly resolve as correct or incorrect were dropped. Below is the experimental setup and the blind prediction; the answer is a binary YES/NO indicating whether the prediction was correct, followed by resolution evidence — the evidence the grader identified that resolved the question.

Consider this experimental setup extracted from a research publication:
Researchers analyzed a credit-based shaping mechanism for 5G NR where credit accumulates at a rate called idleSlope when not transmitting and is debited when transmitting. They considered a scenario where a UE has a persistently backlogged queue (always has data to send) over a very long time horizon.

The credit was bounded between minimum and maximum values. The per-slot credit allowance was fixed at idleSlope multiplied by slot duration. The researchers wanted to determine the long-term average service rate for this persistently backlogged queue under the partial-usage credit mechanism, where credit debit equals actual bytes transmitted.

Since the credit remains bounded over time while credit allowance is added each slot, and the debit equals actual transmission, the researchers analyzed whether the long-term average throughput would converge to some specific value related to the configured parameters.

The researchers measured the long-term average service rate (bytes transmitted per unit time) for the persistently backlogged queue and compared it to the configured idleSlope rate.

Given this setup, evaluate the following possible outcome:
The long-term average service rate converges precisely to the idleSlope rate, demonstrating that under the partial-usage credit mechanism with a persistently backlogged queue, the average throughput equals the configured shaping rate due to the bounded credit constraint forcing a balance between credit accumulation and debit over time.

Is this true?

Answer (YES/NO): YES